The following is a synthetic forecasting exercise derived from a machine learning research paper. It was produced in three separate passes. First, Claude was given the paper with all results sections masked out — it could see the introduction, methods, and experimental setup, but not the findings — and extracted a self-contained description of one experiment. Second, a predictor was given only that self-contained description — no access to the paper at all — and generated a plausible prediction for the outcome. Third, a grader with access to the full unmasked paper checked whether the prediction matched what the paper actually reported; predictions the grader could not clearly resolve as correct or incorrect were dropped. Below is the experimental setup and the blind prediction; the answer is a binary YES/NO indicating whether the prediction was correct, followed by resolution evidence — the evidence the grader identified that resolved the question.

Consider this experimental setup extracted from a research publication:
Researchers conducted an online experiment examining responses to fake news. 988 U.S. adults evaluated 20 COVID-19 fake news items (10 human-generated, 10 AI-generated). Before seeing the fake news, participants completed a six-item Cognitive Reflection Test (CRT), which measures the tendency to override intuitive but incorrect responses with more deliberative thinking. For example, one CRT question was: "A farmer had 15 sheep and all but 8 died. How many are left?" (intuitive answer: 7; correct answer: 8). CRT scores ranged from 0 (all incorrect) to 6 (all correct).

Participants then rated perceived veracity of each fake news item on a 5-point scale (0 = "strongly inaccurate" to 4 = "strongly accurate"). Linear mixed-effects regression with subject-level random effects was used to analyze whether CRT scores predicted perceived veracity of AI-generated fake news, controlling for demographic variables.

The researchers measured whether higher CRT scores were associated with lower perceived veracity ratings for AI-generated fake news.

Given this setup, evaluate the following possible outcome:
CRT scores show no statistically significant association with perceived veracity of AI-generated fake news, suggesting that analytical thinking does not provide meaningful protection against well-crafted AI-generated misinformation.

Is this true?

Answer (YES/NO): NO